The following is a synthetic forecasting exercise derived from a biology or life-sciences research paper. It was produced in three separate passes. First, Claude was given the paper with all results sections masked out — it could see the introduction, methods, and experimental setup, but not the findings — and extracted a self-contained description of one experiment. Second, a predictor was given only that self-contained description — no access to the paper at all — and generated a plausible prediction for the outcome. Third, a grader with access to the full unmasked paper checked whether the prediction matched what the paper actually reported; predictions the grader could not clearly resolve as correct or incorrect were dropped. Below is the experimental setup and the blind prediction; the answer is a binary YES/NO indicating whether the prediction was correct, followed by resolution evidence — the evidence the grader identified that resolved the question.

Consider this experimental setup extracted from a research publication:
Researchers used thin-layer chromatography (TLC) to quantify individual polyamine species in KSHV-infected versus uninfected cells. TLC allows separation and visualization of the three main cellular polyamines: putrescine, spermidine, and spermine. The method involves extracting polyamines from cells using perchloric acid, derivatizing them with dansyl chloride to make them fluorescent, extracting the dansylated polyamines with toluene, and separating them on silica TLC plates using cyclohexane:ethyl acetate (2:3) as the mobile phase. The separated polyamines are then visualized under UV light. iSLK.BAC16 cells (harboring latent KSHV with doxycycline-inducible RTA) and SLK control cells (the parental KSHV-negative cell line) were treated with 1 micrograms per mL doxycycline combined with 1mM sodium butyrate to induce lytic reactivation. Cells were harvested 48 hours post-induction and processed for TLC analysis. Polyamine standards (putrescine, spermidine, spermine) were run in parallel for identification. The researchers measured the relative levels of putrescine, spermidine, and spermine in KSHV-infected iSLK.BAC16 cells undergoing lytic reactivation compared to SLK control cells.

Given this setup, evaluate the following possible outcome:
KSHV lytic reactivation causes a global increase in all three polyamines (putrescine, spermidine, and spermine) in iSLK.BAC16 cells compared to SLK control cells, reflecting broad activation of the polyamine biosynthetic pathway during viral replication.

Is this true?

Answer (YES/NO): NO